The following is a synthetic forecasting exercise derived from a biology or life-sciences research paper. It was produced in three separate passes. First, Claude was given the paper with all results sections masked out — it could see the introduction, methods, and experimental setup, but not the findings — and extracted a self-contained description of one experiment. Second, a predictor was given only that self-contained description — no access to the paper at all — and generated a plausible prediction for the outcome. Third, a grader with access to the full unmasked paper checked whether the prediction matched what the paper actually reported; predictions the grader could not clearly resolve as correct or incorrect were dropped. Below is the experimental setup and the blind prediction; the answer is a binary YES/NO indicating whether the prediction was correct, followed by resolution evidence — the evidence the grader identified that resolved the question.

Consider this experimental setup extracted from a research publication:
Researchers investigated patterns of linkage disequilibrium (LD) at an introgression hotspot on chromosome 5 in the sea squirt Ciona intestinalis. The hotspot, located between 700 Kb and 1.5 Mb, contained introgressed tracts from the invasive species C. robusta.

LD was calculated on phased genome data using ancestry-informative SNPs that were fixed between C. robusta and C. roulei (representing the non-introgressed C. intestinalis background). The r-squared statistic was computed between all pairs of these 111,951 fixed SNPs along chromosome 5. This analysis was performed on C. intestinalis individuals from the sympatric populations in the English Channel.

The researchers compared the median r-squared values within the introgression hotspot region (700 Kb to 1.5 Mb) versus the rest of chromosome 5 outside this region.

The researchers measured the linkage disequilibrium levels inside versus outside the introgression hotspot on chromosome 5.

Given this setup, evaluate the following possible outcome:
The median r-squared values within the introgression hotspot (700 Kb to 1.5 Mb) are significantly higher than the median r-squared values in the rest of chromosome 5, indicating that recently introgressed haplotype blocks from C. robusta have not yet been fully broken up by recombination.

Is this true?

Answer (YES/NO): YES